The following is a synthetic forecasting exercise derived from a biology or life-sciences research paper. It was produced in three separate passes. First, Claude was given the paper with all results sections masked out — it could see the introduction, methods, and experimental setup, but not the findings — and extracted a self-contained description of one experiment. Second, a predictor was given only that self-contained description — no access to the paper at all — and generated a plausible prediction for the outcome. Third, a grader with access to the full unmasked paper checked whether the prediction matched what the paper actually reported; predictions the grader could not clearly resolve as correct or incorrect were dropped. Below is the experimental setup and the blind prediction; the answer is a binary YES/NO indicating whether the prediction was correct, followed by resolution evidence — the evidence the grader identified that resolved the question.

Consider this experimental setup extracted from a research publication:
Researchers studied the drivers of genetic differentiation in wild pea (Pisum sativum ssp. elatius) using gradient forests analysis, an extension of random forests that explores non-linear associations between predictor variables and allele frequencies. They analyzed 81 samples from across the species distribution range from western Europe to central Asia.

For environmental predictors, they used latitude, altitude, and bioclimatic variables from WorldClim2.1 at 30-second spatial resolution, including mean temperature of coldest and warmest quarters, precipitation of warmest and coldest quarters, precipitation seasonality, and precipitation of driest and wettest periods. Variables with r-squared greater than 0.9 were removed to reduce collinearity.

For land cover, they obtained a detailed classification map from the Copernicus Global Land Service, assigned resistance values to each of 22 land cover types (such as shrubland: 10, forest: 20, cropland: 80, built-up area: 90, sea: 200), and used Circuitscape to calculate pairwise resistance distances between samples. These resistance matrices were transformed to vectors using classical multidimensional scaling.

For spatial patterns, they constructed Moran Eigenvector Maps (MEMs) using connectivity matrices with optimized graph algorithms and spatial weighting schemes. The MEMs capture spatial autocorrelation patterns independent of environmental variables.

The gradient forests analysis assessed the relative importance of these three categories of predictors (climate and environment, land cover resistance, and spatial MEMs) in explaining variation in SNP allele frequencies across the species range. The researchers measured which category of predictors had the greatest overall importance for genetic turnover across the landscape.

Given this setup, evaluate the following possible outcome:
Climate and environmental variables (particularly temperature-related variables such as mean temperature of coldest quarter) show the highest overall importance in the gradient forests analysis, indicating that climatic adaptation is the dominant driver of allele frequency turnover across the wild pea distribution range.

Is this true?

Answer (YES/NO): NO